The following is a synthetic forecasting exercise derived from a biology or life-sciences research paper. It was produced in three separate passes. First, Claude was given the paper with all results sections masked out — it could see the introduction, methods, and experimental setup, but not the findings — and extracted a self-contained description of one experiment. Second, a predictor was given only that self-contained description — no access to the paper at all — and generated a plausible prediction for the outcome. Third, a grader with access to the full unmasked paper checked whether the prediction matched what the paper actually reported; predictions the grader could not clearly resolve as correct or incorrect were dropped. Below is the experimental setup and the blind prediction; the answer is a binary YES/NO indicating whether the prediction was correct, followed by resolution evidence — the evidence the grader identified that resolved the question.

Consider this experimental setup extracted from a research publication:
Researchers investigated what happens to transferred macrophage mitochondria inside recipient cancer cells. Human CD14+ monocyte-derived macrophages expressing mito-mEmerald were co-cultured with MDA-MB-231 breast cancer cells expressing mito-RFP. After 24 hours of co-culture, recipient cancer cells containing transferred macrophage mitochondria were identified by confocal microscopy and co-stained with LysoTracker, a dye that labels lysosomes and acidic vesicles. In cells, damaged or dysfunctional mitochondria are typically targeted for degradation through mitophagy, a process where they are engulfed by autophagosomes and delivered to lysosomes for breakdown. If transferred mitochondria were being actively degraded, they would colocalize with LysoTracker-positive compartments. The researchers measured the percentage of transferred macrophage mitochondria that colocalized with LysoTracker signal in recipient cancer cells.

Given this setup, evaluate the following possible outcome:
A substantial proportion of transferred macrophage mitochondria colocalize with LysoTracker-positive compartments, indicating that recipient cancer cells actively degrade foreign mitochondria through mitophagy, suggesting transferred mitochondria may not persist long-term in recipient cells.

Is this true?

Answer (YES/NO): NO